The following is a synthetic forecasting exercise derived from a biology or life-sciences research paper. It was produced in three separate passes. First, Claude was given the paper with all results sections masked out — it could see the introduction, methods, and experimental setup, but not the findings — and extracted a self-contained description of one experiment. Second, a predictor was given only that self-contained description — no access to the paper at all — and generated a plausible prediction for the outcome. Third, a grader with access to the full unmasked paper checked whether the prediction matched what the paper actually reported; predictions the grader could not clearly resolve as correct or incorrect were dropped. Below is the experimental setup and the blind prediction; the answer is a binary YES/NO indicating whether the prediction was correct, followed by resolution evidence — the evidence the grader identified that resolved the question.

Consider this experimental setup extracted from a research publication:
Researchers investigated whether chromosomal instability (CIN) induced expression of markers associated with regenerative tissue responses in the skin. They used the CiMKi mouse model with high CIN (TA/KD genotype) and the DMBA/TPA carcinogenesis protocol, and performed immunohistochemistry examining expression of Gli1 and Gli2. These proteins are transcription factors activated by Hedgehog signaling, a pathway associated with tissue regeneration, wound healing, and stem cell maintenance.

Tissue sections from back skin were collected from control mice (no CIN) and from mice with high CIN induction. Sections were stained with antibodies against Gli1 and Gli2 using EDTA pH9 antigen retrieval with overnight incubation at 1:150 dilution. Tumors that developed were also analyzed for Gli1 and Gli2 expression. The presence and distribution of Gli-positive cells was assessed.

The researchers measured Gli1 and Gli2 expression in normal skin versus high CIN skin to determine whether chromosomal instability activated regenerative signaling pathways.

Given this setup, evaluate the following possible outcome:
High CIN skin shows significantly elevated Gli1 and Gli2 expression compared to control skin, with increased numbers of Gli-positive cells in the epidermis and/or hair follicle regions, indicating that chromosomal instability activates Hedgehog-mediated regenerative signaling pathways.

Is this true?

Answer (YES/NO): YES